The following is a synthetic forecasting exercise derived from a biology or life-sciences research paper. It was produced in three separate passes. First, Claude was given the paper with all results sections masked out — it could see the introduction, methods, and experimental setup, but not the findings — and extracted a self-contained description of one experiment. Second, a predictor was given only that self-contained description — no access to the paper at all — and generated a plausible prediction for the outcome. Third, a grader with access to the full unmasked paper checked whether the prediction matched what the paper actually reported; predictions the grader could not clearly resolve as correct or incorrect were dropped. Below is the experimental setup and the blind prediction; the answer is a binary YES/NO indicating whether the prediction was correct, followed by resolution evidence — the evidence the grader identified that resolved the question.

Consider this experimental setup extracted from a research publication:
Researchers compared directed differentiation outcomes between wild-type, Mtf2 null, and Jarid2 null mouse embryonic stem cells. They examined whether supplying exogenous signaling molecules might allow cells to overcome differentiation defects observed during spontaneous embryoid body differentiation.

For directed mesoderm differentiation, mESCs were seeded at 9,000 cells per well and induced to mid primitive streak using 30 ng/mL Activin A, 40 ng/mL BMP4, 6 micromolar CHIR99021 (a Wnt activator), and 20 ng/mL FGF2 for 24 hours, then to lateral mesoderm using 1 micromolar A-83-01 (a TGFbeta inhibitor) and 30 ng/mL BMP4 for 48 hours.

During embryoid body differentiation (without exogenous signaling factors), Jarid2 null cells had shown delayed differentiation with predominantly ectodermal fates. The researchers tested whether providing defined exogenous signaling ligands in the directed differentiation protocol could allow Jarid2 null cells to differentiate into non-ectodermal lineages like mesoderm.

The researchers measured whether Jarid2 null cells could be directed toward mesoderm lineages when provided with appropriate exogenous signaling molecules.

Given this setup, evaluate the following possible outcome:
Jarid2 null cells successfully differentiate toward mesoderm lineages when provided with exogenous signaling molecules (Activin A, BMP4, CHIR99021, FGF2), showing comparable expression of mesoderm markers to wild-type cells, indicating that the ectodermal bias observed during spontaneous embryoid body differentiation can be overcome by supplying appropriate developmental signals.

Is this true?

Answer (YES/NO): YES